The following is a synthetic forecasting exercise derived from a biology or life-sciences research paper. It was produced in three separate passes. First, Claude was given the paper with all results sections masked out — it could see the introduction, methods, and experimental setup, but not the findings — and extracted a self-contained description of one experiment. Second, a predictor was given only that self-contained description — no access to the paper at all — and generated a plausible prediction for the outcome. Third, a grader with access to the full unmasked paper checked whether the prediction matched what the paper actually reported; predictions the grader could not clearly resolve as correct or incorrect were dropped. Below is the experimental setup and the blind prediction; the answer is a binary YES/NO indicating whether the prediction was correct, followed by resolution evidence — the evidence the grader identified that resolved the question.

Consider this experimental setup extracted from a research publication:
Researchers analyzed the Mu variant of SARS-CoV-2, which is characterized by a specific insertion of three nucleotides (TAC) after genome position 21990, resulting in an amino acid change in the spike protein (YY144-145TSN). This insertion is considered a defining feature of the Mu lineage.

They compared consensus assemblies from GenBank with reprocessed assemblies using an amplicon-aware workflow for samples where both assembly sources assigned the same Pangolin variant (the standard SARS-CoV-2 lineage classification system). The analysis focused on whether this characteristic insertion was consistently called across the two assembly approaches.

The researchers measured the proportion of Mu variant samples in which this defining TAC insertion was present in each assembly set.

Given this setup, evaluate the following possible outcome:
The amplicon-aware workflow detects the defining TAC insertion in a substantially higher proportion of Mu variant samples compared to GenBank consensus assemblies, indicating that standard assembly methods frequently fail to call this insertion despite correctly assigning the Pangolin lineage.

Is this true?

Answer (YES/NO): YES